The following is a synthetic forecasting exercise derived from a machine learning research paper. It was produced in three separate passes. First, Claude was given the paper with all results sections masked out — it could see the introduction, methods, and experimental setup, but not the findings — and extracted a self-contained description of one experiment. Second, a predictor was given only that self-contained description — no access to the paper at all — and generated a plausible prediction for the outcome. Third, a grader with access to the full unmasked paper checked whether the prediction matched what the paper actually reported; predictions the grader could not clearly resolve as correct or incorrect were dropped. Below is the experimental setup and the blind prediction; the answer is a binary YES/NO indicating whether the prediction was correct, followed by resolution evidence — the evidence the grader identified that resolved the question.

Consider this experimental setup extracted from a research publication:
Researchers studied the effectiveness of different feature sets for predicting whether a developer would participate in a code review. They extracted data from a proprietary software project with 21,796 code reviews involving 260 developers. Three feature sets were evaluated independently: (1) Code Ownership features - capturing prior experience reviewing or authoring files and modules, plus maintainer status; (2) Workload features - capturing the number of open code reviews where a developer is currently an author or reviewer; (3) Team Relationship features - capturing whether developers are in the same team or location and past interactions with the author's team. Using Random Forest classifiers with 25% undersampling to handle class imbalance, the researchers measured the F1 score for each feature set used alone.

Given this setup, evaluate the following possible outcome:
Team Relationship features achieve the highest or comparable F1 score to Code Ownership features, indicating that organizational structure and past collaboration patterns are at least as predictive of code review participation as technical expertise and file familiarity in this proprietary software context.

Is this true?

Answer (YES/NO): NO